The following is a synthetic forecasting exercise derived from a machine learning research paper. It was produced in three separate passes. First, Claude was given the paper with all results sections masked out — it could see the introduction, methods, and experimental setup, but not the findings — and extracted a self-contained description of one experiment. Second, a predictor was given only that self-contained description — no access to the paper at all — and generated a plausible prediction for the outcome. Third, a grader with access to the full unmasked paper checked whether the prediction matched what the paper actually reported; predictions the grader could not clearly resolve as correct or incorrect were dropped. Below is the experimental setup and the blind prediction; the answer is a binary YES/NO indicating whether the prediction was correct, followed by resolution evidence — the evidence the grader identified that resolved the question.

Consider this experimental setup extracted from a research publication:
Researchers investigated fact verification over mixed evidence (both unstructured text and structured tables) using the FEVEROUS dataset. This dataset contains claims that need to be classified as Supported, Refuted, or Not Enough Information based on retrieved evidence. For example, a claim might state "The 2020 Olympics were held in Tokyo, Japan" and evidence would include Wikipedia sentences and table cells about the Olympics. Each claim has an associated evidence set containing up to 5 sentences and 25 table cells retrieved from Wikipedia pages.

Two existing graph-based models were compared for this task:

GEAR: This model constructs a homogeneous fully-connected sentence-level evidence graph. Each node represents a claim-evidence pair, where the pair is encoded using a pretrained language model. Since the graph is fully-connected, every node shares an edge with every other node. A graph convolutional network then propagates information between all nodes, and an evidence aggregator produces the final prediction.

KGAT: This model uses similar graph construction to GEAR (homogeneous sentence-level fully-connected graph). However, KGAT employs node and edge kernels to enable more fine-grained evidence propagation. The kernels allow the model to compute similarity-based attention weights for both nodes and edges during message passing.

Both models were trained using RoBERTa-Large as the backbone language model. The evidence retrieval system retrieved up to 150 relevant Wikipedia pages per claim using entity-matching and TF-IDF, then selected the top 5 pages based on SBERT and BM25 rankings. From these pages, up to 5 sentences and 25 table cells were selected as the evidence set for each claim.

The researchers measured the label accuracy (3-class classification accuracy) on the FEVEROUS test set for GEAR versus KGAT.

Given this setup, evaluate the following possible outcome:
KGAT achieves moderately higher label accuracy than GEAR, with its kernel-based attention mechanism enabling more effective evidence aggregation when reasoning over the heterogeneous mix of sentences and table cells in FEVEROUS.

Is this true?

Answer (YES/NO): YES